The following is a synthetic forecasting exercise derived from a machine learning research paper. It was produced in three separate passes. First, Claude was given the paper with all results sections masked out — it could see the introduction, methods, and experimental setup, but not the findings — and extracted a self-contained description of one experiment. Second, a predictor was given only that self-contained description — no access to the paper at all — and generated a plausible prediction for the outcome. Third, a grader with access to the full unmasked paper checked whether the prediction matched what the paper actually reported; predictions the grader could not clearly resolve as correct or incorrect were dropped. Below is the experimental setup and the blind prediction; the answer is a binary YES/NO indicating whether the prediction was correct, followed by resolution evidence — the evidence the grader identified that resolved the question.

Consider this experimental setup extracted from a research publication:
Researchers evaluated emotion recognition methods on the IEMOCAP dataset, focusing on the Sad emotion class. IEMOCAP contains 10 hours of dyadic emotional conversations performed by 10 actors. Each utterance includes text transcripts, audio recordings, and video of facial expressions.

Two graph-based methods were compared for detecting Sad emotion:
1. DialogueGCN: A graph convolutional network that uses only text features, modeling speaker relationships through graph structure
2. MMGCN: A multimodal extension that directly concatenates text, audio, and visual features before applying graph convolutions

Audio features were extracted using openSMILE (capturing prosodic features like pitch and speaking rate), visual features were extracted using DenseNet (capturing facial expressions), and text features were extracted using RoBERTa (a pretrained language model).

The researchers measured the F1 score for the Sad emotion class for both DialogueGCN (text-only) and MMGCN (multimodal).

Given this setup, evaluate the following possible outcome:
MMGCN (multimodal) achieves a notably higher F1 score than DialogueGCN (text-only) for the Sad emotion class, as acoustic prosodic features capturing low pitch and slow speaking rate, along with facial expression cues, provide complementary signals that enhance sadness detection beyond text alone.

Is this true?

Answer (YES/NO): NO